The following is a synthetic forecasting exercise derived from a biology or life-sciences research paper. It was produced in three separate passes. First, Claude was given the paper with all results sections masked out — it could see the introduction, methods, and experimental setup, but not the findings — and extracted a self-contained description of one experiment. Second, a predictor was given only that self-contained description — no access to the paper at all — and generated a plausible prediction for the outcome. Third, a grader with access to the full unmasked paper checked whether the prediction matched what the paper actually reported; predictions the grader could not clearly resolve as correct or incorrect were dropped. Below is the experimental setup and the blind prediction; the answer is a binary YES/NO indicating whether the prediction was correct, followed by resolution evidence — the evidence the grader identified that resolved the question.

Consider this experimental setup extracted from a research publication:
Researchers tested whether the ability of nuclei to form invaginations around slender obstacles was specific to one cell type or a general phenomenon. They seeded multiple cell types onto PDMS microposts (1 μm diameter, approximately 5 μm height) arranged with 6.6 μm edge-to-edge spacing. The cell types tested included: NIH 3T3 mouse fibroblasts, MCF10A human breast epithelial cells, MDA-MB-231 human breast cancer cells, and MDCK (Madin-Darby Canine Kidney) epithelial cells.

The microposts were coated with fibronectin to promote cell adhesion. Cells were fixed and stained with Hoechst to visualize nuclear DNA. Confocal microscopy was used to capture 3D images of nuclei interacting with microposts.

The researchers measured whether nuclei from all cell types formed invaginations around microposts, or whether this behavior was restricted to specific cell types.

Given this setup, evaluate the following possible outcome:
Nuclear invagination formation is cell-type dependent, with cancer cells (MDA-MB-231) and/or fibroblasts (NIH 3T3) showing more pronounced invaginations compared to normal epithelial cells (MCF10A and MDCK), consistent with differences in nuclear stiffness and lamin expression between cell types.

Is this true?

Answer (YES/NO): NO